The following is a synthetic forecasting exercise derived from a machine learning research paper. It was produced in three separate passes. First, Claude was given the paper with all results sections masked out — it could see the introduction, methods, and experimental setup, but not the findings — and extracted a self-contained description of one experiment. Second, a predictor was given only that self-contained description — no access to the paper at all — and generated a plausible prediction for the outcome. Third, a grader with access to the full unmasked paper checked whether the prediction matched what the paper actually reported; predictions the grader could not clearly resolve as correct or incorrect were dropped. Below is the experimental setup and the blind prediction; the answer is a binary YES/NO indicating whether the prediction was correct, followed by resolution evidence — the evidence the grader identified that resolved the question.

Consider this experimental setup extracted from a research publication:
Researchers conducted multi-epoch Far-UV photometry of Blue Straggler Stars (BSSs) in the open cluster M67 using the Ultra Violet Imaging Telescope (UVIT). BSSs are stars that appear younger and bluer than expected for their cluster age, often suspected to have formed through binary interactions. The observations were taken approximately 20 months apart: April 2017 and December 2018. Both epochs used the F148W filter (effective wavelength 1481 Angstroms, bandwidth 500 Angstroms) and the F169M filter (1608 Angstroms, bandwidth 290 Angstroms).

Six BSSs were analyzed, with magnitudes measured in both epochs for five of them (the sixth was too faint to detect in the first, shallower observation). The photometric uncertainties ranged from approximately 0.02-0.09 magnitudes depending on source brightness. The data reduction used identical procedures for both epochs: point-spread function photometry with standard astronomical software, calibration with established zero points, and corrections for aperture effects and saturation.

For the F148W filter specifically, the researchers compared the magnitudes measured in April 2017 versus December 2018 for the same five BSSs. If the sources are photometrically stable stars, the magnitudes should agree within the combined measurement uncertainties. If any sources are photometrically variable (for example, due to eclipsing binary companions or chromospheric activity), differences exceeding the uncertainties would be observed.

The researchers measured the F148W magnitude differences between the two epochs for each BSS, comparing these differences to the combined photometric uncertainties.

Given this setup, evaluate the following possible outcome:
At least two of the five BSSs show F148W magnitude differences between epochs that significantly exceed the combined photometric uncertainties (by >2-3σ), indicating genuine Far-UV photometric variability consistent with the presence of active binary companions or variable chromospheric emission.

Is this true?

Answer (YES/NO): NO